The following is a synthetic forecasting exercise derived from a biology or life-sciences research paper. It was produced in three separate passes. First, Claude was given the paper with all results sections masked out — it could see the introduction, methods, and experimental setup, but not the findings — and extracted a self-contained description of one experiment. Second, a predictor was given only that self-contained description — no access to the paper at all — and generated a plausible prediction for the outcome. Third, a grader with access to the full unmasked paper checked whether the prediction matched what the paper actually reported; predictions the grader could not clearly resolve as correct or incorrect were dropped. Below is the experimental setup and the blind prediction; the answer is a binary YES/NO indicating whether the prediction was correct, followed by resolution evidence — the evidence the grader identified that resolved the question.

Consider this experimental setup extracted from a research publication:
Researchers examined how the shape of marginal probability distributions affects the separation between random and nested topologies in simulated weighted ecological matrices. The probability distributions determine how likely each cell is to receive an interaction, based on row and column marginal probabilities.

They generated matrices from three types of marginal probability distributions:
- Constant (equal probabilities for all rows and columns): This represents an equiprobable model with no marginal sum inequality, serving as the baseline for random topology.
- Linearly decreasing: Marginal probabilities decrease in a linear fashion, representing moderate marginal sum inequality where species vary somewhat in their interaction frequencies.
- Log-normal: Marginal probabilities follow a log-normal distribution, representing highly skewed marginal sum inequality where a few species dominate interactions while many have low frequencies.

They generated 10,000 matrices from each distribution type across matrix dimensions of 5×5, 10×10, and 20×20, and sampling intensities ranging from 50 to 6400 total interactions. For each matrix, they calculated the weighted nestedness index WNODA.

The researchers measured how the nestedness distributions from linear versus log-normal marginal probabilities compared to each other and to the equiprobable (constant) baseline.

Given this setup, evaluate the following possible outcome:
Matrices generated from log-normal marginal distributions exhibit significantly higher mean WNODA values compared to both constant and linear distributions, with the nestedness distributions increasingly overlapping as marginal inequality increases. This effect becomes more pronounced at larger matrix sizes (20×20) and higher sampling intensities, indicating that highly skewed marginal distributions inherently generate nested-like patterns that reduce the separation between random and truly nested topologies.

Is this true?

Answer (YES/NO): NO